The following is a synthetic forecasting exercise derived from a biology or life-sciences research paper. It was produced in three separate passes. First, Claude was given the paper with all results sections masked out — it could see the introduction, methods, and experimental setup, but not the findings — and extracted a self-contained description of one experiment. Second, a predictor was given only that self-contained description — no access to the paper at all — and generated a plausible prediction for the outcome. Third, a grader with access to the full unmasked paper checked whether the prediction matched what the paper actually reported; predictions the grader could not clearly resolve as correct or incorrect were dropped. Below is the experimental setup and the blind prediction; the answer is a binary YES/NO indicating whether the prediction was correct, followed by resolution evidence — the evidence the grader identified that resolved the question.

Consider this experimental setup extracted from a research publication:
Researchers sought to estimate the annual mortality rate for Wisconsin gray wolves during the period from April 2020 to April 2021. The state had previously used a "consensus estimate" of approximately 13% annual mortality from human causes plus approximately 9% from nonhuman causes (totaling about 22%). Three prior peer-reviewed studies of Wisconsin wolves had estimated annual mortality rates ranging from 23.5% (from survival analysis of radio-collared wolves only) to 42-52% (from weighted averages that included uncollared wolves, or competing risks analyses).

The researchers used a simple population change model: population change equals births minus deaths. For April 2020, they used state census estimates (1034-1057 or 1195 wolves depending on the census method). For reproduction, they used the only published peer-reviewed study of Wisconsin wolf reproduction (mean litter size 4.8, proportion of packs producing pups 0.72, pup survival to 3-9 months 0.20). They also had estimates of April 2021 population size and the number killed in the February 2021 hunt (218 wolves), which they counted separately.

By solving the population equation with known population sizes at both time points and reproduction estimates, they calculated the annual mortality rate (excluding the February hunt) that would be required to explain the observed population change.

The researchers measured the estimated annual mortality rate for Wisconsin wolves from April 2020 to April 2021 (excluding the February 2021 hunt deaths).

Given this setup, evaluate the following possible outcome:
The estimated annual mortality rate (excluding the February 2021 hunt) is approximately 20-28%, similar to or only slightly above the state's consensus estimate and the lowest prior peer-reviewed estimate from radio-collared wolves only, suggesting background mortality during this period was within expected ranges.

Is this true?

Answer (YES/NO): NO